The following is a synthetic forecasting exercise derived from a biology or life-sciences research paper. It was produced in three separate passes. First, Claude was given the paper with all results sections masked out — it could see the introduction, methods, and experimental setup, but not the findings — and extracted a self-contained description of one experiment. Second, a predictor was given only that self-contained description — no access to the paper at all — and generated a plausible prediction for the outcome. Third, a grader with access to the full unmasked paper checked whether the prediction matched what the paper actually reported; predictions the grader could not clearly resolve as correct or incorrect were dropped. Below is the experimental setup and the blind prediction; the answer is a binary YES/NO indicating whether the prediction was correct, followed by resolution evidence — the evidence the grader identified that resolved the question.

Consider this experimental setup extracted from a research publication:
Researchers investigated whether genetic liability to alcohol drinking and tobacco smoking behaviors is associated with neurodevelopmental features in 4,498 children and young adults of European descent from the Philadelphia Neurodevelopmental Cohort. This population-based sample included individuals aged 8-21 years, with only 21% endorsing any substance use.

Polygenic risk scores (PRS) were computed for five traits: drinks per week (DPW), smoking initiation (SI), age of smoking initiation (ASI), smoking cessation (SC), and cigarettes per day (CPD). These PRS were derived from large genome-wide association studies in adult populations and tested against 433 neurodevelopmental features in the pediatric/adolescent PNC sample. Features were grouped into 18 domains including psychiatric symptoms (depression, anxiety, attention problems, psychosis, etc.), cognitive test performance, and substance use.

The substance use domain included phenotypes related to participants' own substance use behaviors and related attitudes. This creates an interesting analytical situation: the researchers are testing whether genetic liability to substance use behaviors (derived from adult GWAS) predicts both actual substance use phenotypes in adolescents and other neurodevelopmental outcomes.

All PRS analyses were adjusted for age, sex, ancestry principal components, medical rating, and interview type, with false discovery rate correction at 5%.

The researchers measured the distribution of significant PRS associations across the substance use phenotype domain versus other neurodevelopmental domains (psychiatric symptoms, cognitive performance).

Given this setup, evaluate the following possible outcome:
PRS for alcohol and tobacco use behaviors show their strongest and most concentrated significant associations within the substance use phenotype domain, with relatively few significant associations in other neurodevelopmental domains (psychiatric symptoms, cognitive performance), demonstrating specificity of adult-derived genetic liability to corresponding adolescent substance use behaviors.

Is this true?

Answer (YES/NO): NO